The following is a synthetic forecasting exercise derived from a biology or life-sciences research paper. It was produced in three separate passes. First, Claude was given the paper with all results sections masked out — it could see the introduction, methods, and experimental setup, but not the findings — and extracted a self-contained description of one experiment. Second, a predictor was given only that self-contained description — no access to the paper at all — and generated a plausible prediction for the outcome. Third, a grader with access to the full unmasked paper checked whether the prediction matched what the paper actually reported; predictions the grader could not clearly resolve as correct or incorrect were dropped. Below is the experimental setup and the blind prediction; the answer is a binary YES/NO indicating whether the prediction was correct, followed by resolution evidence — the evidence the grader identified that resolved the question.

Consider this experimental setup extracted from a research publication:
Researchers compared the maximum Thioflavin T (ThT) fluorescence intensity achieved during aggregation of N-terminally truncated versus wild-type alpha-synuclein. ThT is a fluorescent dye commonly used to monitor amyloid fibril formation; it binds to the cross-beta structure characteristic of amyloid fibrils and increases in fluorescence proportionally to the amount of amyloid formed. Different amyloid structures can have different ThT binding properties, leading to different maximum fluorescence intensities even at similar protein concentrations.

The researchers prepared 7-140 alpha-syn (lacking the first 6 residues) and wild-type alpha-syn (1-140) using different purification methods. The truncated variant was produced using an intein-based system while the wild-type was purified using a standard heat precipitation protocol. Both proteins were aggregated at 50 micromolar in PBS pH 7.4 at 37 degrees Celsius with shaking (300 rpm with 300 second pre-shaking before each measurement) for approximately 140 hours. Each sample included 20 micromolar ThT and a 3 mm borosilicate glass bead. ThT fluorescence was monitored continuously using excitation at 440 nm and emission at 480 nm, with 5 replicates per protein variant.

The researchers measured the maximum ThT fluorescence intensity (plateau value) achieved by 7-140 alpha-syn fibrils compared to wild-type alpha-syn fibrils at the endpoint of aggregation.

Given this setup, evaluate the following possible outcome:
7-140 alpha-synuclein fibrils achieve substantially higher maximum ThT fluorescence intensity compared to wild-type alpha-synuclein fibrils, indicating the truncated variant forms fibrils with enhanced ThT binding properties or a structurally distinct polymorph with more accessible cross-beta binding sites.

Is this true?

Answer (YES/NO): NO